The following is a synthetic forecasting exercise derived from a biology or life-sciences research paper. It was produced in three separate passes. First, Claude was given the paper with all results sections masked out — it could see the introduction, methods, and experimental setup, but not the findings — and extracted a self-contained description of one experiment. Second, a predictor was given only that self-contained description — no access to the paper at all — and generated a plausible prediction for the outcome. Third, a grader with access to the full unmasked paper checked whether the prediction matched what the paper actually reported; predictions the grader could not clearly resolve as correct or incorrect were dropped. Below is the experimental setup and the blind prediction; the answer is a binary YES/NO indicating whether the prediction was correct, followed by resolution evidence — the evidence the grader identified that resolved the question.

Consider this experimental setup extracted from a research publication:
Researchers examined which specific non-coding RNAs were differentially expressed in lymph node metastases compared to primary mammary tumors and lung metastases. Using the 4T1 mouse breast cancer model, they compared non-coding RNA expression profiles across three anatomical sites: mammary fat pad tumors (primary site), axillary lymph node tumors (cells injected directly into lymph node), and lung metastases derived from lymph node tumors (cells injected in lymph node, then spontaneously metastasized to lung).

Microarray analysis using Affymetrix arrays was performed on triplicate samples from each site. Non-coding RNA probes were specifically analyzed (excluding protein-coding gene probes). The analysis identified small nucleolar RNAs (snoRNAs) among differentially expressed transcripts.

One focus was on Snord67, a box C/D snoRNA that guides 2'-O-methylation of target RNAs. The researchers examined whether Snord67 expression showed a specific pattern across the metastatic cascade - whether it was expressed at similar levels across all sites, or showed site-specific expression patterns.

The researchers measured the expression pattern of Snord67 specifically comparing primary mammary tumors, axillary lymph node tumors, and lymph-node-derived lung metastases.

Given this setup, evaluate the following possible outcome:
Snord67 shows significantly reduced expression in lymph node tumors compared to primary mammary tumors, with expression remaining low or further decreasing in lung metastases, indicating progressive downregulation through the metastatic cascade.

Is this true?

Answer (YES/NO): NO